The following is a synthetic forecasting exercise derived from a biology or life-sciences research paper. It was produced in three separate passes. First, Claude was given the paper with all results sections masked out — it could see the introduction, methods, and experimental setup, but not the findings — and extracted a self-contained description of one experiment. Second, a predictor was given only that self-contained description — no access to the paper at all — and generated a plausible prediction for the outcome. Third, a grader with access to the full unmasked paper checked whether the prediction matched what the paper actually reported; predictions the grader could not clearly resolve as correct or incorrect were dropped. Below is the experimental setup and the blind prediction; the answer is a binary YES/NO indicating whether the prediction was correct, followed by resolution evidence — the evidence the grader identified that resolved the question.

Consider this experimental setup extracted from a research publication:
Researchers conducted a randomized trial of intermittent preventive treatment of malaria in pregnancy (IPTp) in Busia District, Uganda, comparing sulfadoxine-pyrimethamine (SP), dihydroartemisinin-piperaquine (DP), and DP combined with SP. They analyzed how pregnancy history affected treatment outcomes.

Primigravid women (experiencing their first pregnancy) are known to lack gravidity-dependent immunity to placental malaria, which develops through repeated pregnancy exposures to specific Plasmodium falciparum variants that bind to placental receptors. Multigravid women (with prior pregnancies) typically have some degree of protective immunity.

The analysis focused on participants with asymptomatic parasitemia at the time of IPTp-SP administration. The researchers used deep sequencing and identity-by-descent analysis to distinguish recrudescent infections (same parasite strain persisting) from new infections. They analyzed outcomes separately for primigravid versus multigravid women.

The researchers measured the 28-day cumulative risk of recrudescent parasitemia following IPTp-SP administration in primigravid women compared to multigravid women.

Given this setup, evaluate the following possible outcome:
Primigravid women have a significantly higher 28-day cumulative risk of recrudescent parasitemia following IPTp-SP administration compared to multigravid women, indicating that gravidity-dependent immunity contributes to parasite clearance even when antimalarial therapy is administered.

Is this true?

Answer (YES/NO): YES